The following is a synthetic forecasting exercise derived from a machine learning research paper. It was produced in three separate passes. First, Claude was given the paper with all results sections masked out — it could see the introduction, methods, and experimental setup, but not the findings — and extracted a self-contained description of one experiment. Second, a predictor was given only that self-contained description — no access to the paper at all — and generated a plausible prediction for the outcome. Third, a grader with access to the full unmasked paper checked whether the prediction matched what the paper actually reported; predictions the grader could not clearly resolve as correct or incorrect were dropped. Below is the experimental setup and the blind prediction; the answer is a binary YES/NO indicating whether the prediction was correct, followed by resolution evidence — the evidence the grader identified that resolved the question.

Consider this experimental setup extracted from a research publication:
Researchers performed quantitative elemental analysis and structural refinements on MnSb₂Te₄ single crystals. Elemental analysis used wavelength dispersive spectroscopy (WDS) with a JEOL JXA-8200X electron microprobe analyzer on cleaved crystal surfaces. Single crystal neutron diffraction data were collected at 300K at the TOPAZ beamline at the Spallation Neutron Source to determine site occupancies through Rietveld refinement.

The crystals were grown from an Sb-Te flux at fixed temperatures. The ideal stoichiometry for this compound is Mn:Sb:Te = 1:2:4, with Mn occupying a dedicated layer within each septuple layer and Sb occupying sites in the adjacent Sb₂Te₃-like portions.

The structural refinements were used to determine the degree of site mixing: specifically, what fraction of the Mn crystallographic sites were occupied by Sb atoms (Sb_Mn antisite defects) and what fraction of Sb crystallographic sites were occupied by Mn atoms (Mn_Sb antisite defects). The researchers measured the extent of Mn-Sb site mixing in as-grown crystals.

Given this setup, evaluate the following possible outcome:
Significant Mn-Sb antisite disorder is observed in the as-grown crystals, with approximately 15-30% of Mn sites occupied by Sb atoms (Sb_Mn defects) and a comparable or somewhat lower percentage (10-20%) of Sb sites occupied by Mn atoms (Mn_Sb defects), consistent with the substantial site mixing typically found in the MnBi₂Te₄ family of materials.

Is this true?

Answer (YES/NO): NO